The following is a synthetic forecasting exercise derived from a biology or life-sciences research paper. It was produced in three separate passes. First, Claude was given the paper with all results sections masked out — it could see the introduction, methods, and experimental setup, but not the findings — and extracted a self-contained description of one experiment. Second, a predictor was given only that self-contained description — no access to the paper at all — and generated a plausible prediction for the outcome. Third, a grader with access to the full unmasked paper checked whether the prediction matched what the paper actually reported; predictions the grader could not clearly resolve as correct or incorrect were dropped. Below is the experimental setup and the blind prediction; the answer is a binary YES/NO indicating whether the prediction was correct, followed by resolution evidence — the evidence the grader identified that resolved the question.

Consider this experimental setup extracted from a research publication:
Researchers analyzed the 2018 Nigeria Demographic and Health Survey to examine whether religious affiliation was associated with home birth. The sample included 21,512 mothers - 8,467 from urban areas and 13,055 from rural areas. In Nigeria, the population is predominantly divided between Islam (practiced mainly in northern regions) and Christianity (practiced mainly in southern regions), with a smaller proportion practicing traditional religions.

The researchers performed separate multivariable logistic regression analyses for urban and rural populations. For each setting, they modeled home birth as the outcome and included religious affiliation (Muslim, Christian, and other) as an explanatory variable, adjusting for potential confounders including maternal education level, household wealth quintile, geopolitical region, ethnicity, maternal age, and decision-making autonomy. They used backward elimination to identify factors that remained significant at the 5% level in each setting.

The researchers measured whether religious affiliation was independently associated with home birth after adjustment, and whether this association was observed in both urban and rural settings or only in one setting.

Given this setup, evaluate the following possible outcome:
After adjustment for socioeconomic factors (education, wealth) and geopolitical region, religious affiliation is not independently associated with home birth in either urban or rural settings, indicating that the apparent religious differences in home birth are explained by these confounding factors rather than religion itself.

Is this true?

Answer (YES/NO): NO